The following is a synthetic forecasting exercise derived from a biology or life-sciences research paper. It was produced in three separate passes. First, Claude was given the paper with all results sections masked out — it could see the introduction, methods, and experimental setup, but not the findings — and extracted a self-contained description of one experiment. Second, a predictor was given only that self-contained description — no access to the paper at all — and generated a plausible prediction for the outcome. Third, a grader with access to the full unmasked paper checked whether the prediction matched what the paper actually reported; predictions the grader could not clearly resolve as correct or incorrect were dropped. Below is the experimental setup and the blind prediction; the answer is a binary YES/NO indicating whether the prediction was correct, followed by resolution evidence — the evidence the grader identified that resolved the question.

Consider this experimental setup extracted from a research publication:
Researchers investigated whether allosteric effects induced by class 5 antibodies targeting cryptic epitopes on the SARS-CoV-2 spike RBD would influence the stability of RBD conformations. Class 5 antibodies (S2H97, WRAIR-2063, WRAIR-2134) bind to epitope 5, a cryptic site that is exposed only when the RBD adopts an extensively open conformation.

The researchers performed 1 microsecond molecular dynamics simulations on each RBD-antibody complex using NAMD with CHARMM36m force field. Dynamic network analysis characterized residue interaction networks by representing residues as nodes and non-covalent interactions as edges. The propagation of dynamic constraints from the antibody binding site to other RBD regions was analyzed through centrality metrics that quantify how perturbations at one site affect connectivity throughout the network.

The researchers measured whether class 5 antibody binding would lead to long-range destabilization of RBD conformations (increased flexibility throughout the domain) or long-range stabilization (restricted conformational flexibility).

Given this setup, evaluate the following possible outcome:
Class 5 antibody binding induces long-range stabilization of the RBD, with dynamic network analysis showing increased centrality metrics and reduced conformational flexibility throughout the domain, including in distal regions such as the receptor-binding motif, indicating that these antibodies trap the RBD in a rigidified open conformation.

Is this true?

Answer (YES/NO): YES